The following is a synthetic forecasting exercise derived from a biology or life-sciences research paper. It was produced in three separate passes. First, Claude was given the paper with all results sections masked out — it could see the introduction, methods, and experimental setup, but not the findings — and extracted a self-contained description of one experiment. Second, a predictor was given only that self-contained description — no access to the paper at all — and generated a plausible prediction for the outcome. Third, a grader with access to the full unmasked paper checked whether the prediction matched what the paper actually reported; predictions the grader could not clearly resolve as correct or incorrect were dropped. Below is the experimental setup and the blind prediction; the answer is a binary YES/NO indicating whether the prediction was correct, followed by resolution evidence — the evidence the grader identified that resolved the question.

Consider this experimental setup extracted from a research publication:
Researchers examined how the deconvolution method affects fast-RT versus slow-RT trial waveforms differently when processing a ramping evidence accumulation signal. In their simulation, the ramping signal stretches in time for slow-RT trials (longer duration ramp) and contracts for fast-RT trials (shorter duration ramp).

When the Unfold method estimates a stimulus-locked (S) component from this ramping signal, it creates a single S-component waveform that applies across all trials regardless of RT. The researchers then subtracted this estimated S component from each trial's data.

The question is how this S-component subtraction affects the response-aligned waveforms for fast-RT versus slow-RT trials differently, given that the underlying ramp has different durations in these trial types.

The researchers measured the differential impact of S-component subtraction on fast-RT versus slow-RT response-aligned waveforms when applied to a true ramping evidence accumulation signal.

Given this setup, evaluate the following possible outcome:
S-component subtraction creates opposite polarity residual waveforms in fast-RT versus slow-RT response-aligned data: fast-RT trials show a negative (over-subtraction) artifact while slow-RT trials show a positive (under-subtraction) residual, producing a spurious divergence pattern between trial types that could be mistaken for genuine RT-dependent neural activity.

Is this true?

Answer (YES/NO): NO